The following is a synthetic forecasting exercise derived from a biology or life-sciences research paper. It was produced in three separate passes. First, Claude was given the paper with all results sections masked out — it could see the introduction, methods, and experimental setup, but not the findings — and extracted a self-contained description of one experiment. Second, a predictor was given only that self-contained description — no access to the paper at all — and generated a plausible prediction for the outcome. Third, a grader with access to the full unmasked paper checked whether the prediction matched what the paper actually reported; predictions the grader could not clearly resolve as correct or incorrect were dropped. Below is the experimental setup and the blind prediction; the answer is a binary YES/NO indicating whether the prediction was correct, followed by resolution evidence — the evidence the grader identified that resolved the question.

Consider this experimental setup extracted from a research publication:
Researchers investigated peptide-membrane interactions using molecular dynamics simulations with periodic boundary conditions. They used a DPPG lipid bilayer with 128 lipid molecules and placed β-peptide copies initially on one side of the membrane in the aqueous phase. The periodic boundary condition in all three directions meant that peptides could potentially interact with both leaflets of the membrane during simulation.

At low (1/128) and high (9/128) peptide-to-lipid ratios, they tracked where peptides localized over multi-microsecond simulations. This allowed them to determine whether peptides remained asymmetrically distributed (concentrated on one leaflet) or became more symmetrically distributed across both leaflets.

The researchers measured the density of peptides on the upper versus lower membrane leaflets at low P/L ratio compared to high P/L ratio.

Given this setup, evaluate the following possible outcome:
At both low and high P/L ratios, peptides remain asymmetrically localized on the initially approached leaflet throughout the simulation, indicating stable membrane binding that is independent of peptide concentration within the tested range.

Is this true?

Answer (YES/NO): NO